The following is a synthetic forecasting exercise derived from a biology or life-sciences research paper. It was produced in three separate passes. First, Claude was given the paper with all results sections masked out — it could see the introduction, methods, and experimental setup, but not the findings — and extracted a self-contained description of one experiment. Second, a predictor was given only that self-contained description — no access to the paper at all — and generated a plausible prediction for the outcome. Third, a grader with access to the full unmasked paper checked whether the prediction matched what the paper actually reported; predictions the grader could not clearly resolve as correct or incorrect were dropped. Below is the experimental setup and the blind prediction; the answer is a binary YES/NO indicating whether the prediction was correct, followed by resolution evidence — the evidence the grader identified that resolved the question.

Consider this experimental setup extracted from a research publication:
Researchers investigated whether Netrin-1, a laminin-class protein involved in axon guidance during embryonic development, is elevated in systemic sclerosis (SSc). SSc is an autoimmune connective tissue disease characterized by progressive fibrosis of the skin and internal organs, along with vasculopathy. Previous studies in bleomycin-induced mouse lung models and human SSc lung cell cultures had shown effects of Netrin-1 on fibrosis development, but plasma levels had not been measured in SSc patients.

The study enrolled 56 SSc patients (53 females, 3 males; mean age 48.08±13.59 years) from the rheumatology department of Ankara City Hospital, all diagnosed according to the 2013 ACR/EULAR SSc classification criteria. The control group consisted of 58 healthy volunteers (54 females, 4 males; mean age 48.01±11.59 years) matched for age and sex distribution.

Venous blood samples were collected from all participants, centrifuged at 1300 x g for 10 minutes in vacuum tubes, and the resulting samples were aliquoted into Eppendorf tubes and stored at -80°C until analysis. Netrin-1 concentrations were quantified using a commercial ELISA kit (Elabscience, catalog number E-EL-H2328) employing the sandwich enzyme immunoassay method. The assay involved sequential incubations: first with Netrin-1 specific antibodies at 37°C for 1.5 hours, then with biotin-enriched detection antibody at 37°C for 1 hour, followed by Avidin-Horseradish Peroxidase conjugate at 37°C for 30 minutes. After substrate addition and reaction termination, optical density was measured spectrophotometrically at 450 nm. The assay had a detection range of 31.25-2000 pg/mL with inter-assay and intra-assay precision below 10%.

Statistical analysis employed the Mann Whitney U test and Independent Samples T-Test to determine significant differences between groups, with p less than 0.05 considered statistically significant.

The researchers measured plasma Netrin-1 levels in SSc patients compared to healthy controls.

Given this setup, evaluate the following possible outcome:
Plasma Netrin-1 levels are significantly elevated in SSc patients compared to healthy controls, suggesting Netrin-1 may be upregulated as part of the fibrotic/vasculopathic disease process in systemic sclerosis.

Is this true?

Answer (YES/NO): YES